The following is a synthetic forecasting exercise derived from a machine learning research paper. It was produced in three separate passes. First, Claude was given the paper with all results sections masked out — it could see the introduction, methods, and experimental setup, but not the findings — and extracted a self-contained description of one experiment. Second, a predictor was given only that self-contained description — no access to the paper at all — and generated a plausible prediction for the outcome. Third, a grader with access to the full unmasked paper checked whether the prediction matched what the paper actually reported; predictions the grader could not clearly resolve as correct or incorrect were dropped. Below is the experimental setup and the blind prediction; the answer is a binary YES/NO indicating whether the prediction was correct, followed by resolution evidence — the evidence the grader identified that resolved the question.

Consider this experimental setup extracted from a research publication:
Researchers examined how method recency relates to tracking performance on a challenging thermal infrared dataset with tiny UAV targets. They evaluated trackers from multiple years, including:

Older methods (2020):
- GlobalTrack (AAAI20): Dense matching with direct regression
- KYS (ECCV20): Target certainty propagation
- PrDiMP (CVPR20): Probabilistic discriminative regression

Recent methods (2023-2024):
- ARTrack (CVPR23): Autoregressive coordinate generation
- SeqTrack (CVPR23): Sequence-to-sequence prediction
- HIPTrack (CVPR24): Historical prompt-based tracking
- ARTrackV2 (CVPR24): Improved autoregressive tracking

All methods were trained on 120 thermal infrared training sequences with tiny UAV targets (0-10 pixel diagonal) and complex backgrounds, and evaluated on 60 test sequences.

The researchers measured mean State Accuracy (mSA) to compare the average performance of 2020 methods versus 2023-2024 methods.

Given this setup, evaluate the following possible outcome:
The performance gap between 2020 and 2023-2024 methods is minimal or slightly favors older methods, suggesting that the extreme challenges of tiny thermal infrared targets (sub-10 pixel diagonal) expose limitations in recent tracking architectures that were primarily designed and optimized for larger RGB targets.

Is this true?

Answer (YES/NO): NO